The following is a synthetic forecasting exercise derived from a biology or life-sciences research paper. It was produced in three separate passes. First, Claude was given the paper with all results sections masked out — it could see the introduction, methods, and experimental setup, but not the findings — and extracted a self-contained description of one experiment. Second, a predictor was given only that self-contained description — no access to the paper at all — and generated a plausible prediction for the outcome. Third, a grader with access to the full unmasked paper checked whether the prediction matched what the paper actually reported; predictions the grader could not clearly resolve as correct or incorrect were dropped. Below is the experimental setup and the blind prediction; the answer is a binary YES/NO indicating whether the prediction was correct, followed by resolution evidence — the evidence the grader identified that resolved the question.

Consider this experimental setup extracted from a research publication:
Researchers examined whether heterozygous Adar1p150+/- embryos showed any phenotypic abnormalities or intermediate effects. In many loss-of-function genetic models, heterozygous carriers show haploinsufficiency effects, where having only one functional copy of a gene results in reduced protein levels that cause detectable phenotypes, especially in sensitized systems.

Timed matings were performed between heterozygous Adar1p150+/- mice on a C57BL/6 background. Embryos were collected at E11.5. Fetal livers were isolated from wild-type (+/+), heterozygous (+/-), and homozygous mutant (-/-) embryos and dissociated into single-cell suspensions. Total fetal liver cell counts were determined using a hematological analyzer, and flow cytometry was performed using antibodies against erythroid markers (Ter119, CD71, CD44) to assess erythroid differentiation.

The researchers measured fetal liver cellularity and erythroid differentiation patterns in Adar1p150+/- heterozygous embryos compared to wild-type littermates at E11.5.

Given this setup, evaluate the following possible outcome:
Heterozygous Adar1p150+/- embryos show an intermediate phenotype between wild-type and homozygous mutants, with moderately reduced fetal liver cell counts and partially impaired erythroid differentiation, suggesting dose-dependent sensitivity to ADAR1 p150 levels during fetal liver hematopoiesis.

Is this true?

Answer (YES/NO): NO